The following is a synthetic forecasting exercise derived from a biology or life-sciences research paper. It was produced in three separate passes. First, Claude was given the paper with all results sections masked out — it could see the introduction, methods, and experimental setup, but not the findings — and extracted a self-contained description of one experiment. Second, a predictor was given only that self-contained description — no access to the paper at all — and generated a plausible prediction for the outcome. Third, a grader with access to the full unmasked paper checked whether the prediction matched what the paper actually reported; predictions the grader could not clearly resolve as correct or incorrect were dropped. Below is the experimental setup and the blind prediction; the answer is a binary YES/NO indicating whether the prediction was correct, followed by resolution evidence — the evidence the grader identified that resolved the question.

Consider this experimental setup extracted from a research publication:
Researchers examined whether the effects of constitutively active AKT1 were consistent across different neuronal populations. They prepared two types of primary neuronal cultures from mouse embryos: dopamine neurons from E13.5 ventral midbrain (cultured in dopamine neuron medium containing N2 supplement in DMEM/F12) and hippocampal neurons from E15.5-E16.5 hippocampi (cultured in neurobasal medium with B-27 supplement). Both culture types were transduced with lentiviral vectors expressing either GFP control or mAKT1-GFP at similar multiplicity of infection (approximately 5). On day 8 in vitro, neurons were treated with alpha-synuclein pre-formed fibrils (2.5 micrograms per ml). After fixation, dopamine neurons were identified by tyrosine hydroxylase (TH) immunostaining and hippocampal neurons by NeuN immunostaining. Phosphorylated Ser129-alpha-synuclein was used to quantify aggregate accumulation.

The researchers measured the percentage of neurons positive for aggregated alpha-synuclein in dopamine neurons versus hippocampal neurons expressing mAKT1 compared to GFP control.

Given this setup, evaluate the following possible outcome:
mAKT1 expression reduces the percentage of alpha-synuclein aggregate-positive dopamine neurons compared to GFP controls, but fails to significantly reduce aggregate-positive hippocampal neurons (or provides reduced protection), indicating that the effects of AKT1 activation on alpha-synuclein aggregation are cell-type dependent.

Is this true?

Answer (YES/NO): NO